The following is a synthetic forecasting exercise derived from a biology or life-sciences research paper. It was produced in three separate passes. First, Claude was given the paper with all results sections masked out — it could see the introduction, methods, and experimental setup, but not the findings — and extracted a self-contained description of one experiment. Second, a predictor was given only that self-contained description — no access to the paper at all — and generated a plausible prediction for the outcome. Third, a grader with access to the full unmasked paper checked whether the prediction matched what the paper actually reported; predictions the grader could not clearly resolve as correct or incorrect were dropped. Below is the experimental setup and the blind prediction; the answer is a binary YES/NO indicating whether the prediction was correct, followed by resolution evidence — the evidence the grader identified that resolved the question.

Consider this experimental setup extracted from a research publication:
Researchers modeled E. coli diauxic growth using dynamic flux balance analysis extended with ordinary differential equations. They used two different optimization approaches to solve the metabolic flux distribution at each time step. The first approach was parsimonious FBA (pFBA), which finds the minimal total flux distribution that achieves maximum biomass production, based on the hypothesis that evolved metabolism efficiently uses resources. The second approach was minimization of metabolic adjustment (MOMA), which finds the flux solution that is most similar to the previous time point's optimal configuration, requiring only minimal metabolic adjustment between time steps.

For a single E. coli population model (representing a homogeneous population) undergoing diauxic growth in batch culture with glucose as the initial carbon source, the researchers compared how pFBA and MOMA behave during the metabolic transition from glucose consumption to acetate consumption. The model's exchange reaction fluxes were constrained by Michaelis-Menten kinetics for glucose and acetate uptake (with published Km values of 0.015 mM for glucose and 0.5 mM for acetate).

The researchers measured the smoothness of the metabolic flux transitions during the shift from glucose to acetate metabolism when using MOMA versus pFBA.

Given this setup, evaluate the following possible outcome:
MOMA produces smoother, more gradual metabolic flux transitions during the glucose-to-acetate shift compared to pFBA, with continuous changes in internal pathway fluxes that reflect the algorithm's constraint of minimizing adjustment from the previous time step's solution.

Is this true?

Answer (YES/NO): NO